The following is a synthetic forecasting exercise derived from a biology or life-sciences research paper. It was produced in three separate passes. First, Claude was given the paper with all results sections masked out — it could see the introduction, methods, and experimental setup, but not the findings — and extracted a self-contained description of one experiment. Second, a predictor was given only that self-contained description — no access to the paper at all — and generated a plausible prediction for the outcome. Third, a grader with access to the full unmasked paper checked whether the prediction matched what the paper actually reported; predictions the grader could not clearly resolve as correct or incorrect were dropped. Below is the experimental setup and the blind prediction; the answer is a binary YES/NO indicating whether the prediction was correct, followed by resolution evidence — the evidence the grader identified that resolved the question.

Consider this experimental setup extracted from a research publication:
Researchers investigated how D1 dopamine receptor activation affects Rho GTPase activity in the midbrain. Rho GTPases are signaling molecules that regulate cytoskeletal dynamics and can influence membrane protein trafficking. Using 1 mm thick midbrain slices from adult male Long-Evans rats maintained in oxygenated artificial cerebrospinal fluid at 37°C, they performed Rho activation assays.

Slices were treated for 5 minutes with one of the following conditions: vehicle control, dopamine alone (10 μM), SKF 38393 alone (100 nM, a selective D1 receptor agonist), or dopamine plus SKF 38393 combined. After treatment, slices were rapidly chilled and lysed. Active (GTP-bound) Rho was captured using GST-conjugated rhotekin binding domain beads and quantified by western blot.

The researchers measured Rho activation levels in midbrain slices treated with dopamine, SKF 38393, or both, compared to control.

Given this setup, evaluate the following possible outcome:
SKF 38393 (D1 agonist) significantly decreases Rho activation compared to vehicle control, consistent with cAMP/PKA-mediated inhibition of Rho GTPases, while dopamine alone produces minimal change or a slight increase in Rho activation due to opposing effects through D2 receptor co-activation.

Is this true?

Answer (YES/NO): NO